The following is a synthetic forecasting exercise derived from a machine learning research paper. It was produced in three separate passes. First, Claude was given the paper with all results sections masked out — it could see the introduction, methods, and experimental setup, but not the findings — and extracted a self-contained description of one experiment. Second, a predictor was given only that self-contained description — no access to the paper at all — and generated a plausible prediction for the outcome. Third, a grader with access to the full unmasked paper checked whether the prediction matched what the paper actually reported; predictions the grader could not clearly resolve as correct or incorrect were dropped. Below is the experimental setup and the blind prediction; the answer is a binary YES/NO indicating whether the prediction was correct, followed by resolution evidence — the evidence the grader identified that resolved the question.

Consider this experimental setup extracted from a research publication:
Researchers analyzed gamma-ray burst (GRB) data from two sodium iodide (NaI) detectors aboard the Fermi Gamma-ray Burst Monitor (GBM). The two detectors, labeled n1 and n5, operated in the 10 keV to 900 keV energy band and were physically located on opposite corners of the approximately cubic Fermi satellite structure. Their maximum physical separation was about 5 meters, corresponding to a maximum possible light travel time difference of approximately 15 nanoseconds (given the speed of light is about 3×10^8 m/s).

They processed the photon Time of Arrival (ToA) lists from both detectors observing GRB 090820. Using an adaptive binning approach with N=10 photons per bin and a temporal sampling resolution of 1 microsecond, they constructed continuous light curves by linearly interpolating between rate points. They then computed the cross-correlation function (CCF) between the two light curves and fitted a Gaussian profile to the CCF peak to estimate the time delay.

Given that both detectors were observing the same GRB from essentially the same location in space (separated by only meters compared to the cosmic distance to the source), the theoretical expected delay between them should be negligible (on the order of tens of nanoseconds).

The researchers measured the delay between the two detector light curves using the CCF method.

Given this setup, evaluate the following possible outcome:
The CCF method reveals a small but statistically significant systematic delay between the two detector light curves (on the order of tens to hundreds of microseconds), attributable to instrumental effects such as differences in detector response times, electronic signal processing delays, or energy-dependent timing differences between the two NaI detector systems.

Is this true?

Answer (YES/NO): NO